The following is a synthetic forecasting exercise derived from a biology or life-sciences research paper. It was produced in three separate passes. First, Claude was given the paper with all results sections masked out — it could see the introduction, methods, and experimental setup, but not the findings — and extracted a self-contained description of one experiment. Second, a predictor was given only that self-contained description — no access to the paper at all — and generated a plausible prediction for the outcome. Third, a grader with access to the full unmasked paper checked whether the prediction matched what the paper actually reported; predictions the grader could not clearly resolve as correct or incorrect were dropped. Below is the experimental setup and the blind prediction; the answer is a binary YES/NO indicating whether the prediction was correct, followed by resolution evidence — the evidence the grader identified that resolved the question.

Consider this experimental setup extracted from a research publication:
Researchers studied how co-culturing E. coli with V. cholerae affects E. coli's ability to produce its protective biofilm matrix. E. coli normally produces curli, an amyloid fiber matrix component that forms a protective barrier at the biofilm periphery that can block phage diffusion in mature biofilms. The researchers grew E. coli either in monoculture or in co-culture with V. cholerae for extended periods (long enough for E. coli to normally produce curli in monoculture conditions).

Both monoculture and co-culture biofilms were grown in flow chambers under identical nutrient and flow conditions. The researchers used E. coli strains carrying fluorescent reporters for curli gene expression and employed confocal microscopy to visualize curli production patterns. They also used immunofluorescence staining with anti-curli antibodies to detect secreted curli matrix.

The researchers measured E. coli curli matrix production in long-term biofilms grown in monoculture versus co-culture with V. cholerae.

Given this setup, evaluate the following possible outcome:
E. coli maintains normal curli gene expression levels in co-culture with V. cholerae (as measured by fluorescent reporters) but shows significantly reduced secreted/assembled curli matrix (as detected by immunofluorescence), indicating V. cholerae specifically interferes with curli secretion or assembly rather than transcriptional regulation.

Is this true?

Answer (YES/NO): NO